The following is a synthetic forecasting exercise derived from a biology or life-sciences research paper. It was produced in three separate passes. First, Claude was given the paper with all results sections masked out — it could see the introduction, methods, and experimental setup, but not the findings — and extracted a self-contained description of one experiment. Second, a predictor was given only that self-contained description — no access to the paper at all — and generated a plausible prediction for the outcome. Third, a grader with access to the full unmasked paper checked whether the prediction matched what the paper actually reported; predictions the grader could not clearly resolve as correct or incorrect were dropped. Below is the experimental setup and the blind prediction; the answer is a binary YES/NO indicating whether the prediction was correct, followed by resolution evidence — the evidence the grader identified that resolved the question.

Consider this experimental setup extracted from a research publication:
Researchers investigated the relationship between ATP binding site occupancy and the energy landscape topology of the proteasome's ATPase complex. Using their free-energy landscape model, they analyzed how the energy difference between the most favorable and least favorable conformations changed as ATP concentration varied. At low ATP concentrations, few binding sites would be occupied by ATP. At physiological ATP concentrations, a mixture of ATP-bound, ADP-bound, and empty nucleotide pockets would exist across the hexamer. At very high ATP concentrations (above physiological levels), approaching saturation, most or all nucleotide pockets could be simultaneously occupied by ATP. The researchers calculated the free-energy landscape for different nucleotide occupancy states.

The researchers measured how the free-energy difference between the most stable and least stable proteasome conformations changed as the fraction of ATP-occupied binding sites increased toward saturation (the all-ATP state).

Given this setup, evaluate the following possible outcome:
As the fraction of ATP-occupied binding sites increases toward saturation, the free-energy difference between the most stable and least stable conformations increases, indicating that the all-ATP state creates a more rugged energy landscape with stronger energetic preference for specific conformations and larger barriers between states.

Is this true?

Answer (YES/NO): NO